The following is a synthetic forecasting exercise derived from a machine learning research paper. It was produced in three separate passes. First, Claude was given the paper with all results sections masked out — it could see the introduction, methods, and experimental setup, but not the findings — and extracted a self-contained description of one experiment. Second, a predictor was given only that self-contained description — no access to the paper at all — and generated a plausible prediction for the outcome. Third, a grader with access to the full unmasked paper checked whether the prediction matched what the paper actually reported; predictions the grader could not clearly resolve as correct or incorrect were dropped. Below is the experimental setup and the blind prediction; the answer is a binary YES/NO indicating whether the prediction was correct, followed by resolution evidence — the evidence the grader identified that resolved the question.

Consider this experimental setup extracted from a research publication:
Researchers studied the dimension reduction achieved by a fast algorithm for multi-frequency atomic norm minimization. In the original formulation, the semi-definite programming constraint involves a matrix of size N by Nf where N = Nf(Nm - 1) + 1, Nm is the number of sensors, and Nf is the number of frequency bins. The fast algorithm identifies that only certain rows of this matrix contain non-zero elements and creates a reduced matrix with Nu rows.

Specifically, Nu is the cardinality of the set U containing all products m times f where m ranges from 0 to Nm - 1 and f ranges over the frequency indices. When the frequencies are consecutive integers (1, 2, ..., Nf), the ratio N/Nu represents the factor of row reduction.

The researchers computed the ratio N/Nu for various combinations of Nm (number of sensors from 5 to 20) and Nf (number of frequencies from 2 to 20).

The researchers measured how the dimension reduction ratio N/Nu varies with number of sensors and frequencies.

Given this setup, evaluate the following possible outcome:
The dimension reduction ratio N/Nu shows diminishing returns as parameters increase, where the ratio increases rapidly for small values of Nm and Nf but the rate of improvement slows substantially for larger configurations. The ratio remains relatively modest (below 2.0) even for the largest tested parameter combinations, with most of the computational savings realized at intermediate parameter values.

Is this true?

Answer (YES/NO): NO